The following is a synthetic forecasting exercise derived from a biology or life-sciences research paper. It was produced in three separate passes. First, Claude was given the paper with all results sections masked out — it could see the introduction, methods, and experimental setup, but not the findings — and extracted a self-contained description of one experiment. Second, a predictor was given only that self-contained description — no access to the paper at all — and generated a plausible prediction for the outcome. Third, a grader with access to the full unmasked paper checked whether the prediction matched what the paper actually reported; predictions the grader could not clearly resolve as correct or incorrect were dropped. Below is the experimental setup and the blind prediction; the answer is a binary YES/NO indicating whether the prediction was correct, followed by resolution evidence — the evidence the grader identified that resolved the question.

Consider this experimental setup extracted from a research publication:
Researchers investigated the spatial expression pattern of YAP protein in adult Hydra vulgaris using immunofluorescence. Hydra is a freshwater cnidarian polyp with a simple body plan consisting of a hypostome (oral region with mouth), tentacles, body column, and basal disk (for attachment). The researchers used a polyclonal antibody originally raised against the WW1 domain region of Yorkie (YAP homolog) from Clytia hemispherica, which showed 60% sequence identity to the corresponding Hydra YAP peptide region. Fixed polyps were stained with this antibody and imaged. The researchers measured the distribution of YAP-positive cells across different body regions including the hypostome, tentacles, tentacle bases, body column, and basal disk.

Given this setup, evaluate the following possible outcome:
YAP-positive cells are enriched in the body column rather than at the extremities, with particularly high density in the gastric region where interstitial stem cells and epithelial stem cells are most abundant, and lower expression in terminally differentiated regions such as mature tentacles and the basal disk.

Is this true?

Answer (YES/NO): YES